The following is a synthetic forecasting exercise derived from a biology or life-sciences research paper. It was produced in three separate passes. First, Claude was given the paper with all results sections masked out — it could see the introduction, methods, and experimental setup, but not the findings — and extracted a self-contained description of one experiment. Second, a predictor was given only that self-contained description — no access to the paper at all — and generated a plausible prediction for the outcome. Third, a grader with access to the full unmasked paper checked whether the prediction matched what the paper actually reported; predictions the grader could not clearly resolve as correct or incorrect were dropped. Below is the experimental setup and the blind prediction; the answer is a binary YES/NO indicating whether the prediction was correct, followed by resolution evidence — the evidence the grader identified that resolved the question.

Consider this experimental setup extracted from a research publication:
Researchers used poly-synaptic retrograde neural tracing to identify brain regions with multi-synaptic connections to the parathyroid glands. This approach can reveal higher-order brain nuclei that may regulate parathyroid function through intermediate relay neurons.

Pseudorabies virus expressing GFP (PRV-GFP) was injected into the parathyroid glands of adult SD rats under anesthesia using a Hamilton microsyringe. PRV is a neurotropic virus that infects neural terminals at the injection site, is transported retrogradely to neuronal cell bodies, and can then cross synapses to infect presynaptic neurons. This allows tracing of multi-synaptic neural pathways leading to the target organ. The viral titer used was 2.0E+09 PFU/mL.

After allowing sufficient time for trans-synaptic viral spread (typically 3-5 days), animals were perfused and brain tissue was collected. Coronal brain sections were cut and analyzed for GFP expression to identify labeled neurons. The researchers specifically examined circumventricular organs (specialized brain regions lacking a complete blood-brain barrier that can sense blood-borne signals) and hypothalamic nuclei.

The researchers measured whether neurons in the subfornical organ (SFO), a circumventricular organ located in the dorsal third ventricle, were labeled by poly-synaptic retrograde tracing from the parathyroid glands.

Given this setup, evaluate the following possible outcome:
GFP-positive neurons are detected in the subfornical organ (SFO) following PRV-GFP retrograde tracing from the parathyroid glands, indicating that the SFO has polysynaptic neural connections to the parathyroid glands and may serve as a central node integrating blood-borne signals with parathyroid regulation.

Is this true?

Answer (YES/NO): YES